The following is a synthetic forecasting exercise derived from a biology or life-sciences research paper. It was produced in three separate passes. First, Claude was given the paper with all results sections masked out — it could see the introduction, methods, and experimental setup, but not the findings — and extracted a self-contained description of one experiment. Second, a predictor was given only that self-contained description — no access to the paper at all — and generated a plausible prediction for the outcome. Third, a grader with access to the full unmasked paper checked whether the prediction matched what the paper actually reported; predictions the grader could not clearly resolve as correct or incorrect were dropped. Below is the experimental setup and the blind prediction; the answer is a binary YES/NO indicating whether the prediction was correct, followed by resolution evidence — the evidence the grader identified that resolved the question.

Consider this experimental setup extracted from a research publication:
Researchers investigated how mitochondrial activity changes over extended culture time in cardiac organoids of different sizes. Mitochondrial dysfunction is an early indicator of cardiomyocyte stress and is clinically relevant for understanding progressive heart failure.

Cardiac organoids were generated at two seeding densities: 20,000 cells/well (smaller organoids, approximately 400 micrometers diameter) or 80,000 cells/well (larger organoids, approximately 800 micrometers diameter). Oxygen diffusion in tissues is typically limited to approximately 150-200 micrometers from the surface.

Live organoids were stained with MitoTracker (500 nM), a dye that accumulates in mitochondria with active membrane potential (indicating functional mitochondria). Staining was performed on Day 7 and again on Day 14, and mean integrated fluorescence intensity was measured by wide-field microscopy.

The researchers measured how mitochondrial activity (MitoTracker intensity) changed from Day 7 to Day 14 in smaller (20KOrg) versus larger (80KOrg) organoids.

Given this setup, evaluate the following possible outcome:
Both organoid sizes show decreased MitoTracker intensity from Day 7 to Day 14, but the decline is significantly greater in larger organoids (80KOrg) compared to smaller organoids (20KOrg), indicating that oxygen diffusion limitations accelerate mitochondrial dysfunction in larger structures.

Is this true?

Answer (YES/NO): NO